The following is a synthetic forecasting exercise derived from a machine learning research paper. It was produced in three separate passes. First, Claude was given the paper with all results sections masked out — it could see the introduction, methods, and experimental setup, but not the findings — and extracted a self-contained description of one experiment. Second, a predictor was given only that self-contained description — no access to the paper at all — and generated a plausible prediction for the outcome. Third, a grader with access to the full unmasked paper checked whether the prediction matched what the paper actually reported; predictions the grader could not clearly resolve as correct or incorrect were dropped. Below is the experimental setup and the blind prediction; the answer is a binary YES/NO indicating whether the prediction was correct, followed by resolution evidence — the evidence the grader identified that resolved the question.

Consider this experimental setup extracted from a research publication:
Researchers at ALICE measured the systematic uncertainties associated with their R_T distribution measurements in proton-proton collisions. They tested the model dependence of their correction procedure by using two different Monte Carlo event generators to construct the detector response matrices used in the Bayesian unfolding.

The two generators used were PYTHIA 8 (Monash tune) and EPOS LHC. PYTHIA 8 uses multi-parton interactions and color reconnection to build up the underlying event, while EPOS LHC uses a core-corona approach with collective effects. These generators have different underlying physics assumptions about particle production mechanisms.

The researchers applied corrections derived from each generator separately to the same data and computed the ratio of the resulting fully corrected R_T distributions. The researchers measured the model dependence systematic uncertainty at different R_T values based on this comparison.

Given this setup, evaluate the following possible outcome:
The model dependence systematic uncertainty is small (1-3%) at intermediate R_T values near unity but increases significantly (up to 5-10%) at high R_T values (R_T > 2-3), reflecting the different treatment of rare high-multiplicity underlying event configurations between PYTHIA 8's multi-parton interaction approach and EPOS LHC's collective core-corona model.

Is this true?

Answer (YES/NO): NO